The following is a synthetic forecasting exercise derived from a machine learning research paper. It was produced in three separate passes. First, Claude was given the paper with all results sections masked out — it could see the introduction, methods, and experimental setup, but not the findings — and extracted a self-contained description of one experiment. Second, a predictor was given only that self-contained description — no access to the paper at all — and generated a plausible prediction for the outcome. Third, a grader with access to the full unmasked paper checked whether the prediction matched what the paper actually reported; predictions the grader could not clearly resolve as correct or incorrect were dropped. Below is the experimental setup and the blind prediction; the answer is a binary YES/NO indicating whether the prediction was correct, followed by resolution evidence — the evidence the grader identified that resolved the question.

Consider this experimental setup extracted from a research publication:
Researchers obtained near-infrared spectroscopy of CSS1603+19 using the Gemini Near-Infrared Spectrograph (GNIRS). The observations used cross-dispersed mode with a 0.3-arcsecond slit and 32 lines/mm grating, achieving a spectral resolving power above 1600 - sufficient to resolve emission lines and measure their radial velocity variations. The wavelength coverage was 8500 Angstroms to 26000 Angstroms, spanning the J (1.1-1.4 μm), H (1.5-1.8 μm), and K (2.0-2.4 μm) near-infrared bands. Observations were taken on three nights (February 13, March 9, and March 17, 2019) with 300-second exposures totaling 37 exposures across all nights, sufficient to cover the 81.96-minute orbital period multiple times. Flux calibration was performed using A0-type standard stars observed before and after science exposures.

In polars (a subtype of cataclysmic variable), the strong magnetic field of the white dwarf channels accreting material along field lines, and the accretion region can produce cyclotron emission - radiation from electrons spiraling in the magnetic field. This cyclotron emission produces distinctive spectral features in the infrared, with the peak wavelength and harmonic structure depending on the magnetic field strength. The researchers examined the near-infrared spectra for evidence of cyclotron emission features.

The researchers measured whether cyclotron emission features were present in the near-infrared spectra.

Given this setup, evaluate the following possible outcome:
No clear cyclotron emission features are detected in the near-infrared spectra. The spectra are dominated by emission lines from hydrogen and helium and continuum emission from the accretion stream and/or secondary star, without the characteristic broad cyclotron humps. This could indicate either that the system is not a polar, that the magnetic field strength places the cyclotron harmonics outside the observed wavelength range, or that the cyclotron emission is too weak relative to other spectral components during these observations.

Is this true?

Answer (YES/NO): NO